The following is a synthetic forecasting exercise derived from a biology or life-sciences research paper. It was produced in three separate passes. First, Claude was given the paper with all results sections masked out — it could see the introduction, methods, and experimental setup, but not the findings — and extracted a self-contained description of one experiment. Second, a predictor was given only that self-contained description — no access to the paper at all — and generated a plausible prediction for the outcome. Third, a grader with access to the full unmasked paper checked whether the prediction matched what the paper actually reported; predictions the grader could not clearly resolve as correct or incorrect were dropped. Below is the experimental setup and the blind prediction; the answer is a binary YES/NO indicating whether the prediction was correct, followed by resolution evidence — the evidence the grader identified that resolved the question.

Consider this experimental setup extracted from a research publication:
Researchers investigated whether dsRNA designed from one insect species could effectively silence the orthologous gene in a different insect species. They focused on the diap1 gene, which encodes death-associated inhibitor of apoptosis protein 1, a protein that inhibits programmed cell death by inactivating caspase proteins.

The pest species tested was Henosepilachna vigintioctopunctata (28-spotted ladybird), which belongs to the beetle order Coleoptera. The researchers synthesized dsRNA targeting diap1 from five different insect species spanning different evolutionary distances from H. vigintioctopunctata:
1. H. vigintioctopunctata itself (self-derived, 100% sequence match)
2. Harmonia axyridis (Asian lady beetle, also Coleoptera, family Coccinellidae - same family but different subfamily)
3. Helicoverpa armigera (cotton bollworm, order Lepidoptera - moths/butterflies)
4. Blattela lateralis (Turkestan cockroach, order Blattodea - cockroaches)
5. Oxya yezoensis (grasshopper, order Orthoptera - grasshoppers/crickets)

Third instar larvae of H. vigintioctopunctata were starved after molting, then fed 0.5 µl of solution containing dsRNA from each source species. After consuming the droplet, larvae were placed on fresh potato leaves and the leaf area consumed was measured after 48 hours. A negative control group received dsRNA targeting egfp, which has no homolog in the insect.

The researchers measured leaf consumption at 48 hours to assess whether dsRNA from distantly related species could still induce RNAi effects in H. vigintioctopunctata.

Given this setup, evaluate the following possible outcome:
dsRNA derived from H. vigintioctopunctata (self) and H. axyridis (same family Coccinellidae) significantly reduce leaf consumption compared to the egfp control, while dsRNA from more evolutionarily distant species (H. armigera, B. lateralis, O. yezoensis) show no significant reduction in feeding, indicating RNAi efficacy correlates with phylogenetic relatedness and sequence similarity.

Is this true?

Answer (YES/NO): NO